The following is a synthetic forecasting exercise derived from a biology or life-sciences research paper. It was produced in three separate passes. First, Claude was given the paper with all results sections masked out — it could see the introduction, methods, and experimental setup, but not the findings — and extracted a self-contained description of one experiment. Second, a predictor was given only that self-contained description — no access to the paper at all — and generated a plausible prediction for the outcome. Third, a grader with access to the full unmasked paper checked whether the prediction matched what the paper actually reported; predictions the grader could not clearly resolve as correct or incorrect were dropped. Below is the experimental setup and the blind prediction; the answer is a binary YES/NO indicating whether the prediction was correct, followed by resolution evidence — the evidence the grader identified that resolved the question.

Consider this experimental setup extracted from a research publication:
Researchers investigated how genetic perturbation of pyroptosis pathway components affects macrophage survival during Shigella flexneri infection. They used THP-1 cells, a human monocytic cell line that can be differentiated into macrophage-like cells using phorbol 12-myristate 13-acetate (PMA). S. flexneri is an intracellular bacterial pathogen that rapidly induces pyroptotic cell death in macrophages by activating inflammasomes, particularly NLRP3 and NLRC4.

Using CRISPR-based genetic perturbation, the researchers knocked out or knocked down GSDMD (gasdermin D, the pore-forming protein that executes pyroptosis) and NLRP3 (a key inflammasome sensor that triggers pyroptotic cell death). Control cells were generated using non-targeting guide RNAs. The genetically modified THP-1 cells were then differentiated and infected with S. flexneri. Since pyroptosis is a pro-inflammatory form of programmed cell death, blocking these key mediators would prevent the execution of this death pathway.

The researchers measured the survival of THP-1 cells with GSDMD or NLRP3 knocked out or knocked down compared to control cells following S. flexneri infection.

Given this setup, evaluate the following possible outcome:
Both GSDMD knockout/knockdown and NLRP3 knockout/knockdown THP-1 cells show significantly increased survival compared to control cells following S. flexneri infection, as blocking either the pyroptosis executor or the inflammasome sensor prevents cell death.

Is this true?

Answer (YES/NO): NO